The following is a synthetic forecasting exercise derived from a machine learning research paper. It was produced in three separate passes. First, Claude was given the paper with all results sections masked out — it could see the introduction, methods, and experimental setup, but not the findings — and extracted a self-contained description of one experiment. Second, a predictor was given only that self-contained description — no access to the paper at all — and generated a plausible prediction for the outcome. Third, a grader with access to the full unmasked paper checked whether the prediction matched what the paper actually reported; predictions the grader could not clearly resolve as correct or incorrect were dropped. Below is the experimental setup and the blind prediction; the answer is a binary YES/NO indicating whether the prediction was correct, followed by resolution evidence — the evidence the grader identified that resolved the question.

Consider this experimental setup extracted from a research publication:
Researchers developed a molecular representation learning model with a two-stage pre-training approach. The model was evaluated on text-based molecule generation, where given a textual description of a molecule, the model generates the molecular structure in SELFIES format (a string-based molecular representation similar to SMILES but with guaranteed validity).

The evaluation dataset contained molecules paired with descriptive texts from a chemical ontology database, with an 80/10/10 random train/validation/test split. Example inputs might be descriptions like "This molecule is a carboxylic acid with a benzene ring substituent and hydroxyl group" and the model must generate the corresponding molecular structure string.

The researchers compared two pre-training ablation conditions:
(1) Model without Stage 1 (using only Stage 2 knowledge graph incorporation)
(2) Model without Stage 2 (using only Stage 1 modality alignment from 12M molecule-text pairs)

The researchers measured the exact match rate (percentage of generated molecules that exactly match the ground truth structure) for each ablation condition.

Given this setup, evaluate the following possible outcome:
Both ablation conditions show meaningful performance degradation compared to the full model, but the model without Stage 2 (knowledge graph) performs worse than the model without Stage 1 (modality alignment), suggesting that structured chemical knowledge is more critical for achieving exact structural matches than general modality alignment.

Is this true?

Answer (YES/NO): YES